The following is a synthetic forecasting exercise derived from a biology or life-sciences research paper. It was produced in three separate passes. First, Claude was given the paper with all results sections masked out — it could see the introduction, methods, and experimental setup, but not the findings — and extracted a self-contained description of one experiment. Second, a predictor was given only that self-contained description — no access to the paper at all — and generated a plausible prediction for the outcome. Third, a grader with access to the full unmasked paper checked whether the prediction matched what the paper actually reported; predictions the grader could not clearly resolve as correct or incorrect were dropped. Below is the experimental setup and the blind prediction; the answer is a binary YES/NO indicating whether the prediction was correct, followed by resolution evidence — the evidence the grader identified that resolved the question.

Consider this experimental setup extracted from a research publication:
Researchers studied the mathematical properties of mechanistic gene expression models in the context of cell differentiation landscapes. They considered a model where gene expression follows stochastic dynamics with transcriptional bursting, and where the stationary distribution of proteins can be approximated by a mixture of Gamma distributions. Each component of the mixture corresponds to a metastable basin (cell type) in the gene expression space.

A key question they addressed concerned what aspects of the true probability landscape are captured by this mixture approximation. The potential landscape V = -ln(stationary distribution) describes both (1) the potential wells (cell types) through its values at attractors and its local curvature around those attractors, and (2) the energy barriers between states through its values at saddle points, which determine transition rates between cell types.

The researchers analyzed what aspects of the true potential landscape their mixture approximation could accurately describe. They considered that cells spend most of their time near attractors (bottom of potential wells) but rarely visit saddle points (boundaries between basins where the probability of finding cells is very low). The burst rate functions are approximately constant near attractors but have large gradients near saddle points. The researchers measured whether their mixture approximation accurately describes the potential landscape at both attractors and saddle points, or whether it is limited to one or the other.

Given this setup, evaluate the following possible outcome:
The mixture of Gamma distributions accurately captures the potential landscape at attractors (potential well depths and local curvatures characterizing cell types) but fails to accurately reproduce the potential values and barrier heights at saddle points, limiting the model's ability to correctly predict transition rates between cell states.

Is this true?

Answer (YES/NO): YES